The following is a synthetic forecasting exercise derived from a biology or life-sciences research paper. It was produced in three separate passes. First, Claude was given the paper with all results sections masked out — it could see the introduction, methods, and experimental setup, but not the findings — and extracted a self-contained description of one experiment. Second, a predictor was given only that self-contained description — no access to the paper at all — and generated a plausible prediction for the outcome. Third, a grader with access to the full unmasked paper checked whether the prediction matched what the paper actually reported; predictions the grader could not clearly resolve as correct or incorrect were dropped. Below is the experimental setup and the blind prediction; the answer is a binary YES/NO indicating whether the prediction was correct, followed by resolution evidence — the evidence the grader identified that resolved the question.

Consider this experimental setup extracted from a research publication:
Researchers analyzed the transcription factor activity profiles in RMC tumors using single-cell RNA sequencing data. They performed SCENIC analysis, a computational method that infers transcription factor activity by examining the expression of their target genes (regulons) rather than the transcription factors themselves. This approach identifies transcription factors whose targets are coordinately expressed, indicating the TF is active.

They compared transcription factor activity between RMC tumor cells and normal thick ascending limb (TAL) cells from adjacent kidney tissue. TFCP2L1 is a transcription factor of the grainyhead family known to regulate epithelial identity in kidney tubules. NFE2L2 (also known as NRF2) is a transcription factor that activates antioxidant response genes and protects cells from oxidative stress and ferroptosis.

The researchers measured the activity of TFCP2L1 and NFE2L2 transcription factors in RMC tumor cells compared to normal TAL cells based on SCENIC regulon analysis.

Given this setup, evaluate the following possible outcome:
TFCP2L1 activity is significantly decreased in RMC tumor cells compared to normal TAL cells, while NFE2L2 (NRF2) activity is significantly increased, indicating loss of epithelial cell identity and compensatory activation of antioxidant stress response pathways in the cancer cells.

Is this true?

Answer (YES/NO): YES